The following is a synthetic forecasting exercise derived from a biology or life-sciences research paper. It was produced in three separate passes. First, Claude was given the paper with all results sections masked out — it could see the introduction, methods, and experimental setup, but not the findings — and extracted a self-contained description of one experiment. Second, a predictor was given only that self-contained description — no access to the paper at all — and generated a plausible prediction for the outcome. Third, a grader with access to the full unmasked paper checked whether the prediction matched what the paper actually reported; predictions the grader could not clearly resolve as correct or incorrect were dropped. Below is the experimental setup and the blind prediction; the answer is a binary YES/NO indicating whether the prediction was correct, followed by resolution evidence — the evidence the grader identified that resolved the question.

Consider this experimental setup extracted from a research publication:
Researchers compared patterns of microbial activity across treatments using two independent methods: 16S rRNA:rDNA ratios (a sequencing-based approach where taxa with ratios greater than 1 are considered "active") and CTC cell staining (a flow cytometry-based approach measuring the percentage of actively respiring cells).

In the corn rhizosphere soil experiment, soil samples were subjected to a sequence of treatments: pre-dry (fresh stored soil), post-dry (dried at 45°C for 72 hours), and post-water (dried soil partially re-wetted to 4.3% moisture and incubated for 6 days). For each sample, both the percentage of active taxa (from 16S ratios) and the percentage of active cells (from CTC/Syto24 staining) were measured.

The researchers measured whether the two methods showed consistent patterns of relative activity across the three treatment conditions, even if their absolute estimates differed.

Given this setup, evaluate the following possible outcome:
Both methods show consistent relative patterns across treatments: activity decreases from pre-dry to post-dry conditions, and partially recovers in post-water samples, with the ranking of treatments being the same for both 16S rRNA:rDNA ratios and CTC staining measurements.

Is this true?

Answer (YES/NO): YES